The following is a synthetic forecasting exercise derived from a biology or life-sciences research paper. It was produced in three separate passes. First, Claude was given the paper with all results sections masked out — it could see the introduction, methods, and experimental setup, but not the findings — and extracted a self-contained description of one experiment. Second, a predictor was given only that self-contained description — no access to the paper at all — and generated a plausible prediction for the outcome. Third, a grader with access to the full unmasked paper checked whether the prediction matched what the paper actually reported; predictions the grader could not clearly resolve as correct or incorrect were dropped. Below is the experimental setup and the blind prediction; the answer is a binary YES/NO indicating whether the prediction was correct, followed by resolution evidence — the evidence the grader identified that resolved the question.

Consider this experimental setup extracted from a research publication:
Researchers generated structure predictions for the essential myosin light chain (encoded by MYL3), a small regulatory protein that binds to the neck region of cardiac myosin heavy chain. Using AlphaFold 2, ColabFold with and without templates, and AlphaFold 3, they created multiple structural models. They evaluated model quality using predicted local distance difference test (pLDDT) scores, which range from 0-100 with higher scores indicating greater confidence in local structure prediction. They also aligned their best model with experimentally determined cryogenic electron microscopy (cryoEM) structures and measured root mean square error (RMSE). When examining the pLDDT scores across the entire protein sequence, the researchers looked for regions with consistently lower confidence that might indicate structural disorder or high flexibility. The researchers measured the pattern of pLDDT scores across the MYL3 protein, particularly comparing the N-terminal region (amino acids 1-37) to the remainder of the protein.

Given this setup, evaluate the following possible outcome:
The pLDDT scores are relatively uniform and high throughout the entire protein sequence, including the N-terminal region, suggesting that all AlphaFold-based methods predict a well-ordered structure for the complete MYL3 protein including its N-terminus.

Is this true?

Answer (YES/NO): NO